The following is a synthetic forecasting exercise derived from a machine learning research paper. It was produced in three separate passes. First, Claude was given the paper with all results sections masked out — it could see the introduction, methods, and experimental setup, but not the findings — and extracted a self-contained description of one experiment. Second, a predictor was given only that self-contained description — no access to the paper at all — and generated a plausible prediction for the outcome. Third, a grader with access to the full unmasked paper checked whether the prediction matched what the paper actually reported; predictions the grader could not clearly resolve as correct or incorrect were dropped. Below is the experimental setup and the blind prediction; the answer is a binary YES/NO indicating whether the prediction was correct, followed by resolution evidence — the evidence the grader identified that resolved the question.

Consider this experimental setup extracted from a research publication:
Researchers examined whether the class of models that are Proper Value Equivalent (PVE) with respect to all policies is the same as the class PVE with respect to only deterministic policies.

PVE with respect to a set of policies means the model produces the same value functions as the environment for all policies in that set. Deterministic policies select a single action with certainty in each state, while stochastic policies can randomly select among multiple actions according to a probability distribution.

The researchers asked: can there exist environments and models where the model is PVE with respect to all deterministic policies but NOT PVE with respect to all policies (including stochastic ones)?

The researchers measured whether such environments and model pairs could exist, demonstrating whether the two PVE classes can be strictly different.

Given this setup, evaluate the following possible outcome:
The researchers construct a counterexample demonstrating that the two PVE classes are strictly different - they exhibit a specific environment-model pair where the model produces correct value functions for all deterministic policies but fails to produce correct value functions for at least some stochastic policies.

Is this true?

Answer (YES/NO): YES